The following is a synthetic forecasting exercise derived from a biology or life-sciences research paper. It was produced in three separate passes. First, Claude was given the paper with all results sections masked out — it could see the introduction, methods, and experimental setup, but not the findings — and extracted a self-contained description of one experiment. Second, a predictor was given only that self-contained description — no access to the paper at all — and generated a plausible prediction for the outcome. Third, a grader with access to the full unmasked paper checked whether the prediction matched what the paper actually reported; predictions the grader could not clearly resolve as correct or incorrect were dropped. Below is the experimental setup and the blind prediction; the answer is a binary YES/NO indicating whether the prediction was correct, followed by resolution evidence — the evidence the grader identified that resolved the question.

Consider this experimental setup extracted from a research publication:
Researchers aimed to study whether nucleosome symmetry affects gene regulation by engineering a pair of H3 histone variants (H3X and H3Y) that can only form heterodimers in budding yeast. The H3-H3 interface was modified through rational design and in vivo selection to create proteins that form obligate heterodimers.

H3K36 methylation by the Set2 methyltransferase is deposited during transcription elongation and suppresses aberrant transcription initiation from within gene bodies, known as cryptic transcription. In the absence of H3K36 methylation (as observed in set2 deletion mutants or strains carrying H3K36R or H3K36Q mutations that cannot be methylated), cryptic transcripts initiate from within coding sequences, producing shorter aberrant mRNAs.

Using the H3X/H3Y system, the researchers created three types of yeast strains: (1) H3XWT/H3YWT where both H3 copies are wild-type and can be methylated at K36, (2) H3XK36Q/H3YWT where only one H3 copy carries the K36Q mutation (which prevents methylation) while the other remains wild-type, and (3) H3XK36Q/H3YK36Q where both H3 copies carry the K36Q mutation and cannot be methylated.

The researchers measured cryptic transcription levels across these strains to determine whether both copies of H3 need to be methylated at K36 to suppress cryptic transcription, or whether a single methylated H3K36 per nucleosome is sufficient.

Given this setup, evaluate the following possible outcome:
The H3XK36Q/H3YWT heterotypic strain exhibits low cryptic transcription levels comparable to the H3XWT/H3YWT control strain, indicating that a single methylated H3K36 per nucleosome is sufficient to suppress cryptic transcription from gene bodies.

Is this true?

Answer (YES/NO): YES